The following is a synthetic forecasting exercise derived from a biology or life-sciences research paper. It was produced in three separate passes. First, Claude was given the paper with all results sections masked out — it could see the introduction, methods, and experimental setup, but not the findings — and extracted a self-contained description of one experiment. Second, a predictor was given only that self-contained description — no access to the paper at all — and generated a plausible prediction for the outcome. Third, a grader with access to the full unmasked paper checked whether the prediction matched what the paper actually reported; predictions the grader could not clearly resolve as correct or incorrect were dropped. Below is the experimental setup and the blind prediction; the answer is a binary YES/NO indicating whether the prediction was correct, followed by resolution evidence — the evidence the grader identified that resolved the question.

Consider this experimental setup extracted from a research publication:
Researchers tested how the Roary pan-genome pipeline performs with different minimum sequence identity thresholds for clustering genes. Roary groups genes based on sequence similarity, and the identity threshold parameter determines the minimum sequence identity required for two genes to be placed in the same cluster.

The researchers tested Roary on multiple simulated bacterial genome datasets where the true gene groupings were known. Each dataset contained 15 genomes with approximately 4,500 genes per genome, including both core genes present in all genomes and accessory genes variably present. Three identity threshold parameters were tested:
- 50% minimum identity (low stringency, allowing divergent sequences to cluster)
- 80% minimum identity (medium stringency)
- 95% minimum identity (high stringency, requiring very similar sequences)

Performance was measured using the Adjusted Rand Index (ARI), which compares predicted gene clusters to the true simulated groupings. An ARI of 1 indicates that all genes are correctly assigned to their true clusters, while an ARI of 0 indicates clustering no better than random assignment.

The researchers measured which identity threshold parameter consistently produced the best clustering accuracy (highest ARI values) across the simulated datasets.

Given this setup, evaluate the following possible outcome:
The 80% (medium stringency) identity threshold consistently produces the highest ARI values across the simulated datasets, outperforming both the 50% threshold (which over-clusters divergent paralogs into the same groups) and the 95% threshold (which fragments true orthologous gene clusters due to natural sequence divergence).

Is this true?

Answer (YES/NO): YES